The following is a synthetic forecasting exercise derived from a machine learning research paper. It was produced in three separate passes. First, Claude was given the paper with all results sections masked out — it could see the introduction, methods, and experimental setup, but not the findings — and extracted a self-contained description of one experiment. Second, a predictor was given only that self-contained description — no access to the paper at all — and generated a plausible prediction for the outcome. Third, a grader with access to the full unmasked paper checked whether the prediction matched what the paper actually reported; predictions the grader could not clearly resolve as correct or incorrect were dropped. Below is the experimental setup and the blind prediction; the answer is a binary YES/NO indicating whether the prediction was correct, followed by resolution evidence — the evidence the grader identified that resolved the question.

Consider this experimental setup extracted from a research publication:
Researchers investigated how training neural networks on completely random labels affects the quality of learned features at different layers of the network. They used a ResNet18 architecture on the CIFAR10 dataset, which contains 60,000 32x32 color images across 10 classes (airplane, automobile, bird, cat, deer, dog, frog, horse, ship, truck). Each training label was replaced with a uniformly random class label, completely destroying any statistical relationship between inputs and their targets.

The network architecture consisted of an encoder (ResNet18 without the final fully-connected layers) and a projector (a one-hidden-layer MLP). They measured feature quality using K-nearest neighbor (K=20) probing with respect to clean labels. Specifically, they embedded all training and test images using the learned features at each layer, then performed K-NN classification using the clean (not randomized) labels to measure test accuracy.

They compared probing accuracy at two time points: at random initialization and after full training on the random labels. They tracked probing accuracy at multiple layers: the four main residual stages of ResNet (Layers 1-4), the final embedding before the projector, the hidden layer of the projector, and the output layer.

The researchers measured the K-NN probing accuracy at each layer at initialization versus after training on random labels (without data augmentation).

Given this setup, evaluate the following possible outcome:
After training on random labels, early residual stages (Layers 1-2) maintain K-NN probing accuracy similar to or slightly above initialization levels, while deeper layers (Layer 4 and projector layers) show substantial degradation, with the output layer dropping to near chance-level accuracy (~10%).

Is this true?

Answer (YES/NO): YES